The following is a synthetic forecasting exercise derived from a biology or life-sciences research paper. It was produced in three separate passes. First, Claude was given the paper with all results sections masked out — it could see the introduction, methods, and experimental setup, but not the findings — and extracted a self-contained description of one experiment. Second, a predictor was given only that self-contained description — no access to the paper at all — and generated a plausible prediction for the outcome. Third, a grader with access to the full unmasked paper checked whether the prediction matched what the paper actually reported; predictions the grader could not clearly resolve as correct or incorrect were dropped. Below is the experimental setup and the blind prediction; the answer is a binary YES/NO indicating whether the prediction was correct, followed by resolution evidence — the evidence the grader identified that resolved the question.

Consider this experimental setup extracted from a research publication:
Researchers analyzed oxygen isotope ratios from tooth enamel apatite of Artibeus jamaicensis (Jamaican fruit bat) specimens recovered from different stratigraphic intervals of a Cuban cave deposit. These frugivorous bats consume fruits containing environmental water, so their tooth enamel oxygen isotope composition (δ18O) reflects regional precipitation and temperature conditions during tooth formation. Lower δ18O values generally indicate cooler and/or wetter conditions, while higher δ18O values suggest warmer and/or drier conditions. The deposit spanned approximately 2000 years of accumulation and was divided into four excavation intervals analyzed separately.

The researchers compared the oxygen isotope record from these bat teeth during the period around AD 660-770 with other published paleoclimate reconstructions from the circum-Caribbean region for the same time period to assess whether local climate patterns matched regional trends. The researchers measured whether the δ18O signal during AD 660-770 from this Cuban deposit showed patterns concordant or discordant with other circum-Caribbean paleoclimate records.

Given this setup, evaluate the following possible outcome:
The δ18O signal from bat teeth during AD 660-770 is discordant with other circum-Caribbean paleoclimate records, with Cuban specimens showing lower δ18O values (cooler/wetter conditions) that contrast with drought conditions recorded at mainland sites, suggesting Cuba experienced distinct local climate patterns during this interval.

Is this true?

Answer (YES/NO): NO